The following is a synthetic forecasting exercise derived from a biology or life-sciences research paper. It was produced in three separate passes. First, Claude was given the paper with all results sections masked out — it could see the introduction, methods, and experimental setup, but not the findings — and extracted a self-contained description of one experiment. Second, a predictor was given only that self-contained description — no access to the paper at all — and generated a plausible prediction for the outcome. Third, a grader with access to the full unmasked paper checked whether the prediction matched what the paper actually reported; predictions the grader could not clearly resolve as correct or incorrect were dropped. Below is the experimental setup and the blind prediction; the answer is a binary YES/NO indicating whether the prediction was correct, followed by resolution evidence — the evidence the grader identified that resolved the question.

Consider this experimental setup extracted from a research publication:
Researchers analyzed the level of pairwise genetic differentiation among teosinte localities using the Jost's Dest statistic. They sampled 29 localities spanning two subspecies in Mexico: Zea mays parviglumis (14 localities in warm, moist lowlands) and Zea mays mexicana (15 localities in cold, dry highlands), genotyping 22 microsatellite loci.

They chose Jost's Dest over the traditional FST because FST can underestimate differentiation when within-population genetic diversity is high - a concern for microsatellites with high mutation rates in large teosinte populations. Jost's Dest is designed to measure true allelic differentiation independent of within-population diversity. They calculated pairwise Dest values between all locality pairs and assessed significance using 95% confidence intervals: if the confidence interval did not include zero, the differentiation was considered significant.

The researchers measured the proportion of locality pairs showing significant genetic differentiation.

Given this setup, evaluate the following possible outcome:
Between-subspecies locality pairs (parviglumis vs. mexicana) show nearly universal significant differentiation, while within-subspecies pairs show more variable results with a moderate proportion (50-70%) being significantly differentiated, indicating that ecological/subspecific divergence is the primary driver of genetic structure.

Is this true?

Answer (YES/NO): NO